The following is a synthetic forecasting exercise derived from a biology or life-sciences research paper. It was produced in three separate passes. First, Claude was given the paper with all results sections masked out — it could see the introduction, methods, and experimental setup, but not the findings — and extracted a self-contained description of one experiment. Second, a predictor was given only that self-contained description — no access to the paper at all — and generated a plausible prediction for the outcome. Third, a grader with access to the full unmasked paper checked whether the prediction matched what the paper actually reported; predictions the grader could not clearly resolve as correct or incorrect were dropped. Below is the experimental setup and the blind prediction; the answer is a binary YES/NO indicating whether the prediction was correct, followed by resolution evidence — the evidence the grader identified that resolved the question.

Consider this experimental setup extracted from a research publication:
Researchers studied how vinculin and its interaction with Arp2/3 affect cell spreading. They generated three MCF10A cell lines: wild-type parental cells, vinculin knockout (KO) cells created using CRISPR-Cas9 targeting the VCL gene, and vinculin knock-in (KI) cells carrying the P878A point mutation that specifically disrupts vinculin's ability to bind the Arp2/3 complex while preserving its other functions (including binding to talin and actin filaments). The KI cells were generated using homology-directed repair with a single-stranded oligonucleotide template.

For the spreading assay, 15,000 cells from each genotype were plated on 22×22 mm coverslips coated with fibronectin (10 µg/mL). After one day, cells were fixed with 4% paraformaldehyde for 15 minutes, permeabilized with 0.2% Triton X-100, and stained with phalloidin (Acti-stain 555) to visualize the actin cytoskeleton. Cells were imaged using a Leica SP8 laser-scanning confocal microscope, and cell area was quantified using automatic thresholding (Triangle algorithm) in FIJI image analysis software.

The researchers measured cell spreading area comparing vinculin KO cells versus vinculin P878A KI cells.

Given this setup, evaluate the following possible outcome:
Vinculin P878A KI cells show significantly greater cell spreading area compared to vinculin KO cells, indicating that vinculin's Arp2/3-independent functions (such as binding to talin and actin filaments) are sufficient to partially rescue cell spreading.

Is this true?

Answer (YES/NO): NO